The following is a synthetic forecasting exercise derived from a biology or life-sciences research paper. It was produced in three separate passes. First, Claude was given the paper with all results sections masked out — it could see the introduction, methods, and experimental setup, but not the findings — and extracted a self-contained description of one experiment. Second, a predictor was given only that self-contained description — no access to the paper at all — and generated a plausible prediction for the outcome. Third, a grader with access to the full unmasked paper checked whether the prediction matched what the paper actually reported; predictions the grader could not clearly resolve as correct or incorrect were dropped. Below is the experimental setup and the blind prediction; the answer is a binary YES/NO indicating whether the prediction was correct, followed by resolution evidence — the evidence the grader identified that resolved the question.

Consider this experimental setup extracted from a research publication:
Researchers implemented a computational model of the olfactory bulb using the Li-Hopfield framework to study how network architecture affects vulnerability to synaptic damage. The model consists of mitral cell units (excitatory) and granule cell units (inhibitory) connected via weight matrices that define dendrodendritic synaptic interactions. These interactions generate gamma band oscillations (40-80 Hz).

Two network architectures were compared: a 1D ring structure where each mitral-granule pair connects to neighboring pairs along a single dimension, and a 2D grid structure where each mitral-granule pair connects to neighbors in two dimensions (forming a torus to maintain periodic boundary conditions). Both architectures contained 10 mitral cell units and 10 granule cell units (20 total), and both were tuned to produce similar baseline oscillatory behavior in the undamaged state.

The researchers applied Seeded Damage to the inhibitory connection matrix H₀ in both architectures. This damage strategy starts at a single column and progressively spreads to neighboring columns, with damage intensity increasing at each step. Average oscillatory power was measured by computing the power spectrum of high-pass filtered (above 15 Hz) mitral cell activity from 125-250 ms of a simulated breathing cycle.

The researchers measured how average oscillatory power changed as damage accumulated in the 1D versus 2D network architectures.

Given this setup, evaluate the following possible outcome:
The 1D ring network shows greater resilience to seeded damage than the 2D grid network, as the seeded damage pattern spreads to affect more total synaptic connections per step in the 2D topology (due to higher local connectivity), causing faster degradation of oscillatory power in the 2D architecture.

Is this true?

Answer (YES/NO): NO